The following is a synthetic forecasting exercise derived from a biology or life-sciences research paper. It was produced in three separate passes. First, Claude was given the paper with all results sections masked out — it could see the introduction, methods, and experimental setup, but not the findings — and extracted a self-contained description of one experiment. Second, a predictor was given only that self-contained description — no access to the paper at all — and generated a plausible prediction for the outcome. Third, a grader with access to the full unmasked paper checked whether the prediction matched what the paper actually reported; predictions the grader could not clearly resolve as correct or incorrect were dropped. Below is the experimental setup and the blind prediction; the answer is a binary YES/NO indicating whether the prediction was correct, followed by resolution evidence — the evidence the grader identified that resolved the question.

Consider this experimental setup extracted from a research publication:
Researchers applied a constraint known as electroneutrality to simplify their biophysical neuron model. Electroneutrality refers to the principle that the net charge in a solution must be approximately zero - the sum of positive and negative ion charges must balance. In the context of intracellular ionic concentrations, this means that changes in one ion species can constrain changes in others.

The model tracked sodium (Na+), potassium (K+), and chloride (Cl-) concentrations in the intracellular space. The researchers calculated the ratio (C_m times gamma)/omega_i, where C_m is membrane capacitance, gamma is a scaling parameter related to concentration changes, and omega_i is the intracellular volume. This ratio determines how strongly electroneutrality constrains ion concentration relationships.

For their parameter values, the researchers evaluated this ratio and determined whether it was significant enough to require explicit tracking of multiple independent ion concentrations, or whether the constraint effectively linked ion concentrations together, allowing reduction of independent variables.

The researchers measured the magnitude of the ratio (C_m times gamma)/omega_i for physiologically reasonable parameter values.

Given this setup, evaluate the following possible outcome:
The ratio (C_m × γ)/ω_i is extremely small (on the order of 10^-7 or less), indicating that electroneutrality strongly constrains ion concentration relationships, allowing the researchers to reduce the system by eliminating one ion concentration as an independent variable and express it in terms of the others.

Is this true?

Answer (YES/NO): NO